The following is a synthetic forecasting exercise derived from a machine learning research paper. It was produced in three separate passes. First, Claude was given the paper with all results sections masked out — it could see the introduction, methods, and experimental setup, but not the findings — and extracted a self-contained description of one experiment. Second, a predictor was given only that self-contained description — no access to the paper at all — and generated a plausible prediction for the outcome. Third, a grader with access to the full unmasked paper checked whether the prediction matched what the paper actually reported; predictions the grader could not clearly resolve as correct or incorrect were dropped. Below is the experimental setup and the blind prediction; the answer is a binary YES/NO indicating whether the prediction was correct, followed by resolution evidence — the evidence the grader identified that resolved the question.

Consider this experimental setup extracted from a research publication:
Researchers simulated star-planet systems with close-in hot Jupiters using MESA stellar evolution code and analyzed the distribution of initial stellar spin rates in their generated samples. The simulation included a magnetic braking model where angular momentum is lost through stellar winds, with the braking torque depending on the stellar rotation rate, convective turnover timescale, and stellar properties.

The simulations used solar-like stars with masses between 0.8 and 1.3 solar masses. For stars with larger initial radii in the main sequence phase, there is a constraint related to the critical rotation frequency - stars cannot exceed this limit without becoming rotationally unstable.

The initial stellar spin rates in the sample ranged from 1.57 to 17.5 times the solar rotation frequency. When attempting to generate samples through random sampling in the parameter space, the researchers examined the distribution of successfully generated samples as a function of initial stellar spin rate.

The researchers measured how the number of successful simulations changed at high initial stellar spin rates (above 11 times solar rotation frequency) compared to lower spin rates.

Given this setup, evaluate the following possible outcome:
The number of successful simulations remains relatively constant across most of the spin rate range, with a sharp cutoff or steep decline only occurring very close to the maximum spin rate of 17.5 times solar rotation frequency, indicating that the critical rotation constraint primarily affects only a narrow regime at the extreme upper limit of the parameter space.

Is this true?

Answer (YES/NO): NO